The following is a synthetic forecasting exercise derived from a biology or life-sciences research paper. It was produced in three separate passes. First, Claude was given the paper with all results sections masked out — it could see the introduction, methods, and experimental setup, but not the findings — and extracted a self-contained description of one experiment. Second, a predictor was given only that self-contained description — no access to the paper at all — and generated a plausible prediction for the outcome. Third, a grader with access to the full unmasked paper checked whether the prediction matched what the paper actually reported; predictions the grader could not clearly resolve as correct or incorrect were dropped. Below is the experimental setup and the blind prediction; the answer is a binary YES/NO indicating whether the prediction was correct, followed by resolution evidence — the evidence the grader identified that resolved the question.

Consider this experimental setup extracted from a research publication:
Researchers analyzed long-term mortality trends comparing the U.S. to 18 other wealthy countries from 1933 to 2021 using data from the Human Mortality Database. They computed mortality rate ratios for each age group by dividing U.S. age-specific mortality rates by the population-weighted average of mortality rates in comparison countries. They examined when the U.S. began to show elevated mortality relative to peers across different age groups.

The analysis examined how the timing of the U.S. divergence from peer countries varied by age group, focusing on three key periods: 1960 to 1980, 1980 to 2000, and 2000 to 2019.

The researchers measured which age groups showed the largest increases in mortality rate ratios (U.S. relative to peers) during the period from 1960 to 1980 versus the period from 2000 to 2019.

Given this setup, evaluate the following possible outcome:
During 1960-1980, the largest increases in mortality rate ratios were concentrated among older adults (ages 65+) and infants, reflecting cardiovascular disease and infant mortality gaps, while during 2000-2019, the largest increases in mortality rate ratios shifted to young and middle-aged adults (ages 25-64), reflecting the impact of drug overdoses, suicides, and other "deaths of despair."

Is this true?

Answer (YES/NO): NO